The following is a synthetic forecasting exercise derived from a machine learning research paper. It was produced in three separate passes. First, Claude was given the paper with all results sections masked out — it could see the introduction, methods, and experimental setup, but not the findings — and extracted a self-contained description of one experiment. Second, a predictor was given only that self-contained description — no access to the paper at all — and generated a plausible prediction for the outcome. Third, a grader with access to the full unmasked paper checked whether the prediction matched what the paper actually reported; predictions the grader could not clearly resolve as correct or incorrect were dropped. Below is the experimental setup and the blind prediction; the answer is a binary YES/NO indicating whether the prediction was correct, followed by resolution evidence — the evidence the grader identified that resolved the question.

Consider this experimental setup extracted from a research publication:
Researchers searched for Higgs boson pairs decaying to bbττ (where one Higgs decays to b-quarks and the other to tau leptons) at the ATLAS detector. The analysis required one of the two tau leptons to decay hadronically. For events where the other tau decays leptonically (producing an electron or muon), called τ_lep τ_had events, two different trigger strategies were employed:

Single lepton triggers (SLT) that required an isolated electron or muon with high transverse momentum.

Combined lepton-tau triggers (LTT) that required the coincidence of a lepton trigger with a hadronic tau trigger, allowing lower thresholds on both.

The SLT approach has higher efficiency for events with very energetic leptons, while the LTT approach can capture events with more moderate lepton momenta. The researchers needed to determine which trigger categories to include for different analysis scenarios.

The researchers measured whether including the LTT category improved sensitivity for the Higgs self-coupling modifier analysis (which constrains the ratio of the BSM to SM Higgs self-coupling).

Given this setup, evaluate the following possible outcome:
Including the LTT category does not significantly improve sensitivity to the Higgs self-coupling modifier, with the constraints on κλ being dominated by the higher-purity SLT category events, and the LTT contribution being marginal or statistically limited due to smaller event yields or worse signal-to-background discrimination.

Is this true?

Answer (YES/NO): YES